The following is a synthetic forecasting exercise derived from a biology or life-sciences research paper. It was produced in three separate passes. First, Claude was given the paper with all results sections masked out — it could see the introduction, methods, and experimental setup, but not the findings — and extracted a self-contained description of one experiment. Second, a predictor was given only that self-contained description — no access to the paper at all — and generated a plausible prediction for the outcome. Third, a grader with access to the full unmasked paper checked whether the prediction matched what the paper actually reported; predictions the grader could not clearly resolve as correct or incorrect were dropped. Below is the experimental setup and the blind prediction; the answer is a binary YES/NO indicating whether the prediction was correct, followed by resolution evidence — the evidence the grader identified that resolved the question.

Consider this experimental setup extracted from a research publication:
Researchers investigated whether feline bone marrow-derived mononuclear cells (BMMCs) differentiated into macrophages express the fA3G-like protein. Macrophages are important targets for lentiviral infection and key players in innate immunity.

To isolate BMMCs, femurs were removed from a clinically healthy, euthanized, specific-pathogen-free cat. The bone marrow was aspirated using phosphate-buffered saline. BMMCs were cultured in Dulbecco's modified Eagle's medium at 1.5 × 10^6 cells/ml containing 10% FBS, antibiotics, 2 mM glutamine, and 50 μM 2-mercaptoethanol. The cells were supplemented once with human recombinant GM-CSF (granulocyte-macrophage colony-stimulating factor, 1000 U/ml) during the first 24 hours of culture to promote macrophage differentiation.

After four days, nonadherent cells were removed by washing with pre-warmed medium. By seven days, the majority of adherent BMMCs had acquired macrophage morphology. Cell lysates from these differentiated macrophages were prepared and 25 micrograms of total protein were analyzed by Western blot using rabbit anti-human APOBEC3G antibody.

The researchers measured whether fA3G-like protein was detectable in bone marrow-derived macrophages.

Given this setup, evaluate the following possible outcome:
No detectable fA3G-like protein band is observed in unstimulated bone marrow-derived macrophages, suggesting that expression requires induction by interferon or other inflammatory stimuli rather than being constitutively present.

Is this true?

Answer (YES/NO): NO